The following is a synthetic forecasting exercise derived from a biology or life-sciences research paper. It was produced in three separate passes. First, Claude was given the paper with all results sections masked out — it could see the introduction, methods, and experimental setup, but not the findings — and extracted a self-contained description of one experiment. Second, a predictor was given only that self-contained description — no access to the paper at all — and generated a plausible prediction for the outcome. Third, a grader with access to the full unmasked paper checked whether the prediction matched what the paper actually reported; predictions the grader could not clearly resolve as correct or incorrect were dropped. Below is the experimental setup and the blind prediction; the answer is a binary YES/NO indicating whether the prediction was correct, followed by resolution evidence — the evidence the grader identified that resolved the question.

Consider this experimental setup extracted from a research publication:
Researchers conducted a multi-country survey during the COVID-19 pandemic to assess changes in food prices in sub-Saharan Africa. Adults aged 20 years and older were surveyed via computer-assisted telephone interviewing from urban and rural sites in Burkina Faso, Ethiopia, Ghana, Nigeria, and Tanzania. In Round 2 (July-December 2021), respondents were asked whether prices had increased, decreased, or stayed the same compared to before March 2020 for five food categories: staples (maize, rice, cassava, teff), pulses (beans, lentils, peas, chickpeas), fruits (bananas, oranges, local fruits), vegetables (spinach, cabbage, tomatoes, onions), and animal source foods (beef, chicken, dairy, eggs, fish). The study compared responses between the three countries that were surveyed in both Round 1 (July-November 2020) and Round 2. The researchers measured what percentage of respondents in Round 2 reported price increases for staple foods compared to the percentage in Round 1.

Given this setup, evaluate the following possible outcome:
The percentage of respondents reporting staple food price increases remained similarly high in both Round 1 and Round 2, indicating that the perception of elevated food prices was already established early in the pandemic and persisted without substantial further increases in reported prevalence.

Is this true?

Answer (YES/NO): NO